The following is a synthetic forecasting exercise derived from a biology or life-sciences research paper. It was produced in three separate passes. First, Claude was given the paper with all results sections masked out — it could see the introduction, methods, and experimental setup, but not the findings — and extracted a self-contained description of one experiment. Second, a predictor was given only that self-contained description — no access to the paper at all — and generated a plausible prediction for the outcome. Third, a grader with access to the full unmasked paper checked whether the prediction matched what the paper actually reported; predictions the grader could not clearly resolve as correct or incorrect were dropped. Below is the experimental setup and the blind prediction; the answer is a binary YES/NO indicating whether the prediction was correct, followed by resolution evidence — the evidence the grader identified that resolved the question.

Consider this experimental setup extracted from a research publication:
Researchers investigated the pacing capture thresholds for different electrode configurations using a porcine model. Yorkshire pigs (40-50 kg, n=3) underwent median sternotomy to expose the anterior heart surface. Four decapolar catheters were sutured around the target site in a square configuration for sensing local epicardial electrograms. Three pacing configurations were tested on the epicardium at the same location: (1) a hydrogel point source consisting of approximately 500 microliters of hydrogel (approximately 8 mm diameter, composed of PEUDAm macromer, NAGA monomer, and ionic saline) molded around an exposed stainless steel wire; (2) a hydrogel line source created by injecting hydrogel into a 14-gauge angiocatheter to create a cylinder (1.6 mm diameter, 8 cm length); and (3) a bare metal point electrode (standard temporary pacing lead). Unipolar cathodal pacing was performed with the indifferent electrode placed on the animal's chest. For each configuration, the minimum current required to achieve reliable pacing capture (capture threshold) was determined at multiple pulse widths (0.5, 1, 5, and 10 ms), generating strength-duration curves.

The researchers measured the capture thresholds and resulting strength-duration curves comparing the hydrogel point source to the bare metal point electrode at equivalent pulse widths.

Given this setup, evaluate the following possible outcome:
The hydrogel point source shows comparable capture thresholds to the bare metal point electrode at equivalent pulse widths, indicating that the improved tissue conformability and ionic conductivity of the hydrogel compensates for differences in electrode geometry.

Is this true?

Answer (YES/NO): NO